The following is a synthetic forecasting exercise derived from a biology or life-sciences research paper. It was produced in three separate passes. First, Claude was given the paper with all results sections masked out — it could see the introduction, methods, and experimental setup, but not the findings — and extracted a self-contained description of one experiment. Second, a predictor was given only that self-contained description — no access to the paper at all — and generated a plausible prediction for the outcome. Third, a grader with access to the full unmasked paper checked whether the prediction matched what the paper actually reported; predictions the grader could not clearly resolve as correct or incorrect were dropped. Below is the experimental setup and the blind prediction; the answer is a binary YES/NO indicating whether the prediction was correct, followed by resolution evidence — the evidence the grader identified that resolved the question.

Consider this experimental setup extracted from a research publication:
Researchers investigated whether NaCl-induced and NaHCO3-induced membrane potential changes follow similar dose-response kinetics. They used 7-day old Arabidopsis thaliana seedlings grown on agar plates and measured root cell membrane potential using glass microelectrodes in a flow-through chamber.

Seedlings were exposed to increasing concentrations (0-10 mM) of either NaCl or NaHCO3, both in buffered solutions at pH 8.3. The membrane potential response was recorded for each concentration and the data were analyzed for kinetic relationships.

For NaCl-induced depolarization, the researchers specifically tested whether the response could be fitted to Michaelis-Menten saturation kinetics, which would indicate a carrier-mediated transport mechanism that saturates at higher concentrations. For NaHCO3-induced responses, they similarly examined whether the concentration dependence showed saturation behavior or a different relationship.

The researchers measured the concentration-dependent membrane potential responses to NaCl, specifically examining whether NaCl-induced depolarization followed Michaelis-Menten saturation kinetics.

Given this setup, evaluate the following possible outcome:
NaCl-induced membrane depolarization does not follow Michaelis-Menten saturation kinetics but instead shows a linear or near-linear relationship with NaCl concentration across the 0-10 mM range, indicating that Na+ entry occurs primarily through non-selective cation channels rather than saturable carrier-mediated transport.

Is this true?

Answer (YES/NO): NO